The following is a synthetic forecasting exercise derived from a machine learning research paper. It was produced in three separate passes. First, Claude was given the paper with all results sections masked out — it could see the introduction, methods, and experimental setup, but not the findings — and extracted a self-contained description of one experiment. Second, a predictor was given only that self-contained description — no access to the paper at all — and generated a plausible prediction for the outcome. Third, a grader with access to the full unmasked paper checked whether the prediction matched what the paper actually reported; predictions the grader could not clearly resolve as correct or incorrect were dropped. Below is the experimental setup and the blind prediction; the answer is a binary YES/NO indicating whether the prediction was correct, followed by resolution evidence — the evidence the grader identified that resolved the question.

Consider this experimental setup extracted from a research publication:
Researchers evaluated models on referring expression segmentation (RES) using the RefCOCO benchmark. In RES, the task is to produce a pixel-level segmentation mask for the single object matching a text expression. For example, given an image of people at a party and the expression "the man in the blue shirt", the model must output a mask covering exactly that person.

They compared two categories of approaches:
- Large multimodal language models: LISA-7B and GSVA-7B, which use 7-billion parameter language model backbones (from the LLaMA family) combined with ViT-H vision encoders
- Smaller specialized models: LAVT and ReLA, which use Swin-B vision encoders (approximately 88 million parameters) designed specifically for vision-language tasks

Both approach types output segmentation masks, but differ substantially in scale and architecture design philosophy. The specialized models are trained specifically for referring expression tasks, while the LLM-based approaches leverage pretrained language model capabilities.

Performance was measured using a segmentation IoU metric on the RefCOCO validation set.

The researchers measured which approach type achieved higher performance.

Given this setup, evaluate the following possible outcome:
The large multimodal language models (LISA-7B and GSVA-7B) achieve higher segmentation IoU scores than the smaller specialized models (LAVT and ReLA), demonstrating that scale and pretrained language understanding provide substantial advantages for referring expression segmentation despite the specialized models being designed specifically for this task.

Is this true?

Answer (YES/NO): YES